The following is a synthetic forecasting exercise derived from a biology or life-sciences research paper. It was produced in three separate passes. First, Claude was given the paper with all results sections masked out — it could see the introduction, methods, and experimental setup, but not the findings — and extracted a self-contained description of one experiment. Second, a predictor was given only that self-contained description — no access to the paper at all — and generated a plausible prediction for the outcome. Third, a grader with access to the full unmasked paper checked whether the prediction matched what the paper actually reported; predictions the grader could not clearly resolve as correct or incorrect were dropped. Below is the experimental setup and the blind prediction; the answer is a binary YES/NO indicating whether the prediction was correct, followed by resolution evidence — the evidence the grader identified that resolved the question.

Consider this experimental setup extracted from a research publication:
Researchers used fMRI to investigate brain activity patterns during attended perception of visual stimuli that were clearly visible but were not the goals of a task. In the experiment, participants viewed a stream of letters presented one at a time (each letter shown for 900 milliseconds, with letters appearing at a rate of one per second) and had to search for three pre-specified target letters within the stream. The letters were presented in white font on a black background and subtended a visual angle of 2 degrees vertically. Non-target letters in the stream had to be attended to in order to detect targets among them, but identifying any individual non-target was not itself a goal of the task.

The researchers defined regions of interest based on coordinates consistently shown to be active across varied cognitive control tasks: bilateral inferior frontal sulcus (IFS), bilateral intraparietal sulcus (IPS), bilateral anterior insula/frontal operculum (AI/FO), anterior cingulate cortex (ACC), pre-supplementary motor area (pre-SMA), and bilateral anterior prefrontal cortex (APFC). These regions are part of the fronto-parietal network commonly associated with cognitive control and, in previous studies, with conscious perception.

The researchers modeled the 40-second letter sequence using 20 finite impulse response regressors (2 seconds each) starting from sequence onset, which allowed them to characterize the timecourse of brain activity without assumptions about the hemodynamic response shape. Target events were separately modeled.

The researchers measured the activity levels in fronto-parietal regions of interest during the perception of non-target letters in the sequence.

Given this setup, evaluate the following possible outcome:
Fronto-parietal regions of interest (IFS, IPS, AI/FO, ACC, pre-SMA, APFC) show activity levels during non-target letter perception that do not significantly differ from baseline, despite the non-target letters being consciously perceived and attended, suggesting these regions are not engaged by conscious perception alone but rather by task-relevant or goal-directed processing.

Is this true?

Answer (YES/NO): NO